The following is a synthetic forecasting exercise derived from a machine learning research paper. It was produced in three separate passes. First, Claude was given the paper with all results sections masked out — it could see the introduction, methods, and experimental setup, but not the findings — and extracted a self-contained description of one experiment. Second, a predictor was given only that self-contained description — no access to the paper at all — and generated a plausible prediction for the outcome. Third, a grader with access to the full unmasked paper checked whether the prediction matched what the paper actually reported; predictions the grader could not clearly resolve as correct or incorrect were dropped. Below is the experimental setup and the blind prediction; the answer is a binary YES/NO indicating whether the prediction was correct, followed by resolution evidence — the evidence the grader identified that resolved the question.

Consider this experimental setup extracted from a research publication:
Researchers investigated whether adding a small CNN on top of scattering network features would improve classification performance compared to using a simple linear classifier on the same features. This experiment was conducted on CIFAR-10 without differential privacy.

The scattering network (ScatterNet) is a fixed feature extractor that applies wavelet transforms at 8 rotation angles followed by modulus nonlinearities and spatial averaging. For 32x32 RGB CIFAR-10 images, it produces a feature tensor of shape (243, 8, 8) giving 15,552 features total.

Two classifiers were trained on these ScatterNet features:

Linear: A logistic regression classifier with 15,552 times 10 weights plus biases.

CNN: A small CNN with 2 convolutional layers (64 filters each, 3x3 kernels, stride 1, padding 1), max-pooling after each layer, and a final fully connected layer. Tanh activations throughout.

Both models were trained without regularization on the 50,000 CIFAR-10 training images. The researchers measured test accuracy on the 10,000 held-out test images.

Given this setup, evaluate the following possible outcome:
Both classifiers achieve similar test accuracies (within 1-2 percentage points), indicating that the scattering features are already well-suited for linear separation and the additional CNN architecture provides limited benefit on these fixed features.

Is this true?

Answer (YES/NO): NO